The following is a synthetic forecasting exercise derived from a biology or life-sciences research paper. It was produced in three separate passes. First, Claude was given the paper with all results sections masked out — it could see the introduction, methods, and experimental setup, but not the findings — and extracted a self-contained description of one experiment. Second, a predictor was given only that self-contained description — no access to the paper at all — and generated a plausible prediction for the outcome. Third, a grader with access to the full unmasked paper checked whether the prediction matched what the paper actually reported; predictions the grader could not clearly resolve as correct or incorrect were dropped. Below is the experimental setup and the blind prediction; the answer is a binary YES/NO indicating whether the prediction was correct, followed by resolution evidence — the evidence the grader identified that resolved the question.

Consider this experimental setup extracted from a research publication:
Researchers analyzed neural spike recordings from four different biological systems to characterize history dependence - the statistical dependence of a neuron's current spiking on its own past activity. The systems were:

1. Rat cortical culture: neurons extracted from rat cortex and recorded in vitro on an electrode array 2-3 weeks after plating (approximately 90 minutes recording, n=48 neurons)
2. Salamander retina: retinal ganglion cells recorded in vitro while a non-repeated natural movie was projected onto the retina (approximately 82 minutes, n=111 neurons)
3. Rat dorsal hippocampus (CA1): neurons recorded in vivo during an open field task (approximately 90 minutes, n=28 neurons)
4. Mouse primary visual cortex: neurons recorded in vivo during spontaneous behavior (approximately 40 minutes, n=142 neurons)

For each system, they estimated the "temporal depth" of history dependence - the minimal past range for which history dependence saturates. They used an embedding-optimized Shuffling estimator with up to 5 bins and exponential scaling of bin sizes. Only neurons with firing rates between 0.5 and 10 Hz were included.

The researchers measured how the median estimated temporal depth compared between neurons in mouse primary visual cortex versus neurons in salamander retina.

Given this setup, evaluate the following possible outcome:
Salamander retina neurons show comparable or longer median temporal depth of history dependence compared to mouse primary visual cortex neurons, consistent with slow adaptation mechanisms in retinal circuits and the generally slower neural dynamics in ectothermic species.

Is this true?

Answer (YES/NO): NO